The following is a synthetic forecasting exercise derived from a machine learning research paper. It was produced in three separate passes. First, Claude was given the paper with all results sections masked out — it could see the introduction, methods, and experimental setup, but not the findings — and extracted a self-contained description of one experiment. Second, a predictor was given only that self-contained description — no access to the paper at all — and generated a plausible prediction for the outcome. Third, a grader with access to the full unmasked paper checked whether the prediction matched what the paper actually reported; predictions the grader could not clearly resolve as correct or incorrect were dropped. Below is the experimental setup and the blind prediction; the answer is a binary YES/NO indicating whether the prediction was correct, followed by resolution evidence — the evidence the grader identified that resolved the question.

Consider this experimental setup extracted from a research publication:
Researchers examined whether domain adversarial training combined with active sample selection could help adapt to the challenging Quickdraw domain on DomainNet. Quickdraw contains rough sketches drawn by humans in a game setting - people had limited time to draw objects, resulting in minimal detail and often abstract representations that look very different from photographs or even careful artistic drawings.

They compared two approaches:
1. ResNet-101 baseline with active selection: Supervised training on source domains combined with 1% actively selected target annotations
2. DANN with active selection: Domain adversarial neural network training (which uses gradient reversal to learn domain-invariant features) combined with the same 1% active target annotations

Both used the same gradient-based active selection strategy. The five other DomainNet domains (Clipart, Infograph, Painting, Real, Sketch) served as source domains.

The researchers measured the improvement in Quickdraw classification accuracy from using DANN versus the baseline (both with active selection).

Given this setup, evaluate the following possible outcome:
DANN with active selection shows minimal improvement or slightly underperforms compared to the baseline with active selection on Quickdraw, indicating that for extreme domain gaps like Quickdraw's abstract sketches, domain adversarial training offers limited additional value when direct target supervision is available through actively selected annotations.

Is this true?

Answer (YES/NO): NO